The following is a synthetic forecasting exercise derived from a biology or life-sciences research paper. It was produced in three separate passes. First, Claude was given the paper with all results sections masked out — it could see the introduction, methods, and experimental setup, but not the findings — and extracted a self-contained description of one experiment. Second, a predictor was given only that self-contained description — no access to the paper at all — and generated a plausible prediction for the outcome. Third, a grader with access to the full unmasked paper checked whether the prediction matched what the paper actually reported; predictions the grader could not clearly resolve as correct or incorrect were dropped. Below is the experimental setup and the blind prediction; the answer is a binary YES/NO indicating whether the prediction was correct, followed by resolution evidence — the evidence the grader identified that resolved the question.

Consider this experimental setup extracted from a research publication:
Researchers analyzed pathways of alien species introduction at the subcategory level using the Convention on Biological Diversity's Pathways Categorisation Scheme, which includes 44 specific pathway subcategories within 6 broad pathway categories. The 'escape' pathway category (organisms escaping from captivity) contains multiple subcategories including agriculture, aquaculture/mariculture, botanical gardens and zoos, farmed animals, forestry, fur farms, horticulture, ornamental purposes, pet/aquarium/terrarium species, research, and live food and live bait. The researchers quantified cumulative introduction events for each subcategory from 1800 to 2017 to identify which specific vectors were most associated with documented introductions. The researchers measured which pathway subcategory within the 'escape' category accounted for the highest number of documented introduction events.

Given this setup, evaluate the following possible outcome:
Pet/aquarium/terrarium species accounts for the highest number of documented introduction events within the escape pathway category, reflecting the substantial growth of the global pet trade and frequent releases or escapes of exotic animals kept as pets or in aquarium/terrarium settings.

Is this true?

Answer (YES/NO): NO